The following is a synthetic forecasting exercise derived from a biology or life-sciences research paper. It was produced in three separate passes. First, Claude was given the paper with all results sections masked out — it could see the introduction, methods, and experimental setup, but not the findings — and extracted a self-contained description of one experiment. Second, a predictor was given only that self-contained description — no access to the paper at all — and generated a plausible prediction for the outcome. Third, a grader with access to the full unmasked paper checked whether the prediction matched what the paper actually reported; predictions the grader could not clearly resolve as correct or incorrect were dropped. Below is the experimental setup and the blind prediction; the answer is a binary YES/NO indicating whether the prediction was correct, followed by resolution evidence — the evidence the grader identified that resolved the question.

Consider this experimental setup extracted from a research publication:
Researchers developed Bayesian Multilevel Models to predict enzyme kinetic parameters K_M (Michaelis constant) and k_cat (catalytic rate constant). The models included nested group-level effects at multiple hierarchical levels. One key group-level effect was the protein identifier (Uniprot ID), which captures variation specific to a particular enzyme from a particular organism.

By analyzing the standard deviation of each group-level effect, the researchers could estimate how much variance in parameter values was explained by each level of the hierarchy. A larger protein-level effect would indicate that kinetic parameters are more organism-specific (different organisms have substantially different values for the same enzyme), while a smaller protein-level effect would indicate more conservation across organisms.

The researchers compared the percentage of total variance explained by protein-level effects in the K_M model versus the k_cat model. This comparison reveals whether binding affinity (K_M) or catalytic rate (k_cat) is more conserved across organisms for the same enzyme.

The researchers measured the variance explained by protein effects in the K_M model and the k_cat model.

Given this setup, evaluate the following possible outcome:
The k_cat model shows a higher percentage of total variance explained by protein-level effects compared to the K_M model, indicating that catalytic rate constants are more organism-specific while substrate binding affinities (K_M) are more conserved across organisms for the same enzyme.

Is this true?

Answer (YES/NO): YES